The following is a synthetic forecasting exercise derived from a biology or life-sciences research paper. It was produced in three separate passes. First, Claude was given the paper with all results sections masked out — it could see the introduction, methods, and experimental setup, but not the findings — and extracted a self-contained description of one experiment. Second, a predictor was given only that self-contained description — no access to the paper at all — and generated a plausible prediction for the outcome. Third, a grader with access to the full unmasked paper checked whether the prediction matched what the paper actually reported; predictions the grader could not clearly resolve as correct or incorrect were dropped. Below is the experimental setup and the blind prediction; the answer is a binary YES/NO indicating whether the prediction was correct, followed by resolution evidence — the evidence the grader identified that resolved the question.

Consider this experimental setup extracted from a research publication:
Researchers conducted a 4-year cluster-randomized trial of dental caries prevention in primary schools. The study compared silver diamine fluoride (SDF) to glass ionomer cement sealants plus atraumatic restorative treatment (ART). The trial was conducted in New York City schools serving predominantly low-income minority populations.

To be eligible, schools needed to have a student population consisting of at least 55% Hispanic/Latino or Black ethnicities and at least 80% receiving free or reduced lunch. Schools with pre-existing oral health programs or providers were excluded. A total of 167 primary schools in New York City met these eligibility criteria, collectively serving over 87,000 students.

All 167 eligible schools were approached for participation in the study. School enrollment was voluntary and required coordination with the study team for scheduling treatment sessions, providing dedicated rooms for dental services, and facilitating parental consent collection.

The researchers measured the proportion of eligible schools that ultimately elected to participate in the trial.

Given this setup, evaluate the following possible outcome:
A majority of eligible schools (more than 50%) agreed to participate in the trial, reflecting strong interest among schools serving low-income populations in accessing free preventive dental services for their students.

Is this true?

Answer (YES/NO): NO